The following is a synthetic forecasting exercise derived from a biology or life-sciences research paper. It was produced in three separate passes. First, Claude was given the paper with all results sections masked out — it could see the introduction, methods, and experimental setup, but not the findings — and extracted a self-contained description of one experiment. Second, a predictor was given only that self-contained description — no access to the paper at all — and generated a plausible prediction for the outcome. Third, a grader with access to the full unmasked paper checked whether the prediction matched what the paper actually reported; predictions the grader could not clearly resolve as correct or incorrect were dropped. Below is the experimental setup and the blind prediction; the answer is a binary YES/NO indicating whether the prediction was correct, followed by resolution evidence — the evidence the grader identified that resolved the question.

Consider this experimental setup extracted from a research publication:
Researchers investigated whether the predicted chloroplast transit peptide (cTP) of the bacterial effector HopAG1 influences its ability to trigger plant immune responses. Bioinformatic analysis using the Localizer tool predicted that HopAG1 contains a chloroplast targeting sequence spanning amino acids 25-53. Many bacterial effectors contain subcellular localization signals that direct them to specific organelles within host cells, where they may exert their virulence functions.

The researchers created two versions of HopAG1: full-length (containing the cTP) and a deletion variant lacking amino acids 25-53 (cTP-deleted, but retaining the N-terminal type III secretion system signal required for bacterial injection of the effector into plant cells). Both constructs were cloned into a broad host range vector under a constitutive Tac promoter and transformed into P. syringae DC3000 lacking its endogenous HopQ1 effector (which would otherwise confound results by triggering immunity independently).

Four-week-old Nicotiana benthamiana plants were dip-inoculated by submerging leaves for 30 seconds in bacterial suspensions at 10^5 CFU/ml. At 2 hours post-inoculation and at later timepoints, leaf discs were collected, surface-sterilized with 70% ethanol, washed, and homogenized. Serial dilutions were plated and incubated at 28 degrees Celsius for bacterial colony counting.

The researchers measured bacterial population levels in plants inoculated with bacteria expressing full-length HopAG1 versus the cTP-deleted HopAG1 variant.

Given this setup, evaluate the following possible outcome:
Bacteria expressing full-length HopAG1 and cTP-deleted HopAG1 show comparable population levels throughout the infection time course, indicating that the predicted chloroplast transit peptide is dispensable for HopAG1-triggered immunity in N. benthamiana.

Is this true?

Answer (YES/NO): NO